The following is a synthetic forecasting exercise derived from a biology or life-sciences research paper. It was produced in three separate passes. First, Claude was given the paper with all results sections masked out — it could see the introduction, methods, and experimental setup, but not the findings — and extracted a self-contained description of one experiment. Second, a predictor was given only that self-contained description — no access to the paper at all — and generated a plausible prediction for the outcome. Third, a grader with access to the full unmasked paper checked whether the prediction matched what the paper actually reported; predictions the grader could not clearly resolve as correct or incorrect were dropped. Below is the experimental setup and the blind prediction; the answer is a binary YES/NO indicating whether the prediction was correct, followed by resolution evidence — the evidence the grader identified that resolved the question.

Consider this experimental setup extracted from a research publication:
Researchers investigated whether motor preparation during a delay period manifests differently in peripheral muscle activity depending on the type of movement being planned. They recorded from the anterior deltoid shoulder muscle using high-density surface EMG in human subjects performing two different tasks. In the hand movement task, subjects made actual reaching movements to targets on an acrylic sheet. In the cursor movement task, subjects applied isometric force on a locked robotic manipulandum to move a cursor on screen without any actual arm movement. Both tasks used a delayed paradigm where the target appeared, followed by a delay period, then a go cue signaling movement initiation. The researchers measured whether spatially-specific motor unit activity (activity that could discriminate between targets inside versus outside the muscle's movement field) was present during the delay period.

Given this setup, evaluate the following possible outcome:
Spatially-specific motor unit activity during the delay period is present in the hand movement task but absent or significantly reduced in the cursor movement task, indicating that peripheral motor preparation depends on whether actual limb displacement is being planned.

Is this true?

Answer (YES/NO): YES